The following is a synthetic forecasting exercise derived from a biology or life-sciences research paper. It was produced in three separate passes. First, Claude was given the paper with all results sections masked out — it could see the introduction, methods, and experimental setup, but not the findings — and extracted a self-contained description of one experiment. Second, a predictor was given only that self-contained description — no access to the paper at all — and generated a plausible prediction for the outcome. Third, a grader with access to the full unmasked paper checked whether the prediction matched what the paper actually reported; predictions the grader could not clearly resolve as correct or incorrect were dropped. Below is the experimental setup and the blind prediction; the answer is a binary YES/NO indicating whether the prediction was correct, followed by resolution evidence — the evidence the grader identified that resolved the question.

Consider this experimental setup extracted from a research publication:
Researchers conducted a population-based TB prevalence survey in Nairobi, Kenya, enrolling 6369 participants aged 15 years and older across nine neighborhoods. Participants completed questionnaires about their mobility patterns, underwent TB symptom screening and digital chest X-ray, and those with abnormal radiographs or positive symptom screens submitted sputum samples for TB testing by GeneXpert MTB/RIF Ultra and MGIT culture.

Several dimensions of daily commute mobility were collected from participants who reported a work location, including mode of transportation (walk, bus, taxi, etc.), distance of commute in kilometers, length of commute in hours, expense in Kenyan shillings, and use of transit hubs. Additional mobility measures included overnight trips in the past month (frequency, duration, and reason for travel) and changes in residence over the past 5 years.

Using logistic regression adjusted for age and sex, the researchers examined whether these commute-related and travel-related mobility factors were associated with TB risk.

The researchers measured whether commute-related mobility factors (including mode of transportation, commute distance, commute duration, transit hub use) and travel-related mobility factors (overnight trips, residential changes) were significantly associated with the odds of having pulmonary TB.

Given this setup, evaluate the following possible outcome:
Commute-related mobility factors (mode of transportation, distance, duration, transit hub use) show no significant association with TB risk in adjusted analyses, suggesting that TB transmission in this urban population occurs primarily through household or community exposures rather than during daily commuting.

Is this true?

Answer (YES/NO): YES